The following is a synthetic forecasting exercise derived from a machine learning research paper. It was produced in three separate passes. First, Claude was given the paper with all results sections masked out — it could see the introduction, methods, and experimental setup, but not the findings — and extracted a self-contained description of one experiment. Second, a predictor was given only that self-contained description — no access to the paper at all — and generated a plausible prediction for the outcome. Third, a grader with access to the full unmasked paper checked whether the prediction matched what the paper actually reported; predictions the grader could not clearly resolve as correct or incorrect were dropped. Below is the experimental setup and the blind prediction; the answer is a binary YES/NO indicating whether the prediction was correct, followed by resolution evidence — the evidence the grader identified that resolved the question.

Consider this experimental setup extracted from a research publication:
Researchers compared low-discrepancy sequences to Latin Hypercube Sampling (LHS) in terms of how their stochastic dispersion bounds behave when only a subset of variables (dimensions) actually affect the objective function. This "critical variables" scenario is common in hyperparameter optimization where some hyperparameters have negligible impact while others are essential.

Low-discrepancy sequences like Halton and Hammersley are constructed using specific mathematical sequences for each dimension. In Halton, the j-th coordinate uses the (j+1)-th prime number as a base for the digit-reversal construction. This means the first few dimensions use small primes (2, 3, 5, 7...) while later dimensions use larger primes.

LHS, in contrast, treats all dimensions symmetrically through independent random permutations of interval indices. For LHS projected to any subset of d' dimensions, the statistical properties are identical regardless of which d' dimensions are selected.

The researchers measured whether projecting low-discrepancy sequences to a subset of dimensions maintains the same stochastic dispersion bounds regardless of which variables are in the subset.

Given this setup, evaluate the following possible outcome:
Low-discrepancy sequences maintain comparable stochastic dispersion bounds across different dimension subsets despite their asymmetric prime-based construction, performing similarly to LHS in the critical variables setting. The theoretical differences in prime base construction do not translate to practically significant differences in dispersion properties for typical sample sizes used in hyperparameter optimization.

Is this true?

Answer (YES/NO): NO